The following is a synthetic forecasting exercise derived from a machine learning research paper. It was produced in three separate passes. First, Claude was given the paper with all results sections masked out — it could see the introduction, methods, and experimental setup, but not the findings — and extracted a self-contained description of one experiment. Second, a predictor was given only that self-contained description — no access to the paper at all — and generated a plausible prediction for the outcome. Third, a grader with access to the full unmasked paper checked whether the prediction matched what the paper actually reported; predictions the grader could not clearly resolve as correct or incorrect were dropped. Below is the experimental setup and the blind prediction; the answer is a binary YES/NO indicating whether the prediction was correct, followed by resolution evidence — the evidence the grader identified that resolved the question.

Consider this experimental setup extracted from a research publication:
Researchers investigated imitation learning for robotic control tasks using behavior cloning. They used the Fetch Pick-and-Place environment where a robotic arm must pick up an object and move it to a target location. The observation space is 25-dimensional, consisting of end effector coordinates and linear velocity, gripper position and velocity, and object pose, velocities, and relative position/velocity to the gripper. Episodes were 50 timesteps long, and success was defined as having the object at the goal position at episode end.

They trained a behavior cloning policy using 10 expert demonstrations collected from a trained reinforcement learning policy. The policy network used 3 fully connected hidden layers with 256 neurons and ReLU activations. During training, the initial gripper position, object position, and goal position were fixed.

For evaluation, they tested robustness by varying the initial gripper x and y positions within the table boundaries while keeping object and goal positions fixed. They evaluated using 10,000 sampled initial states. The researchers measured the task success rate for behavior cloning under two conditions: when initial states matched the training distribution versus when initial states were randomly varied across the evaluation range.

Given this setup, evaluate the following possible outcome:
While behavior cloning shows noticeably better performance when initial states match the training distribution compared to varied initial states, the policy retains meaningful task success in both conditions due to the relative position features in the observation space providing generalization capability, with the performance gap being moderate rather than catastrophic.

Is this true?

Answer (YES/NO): NO